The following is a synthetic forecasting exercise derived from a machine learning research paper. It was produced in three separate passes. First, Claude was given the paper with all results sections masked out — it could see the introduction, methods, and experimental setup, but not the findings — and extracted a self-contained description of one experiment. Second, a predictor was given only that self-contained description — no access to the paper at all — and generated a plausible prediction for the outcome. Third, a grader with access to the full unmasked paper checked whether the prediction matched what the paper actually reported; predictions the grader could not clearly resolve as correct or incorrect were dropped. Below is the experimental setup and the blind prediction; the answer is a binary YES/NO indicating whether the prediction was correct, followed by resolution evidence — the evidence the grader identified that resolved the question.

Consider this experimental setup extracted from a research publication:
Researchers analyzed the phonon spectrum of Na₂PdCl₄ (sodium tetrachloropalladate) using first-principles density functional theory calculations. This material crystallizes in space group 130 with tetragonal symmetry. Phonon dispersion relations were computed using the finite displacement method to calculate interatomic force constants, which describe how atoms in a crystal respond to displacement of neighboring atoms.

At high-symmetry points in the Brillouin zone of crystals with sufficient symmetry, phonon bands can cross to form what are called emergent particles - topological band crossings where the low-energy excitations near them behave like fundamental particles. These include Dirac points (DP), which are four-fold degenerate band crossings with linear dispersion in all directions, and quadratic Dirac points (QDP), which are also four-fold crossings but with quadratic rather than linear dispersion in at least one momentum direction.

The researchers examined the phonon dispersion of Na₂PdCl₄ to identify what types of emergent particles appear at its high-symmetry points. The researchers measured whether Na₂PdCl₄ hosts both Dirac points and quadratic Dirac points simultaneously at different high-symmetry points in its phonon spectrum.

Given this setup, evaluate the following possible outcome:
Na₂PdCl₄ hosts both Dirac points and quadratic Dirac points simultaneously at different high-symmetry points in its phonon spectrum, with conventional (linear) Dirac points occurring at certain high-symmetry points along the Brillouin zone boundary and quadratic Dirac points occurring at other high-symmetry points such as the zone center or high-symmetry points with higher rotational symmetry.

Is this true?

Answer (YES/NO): NO